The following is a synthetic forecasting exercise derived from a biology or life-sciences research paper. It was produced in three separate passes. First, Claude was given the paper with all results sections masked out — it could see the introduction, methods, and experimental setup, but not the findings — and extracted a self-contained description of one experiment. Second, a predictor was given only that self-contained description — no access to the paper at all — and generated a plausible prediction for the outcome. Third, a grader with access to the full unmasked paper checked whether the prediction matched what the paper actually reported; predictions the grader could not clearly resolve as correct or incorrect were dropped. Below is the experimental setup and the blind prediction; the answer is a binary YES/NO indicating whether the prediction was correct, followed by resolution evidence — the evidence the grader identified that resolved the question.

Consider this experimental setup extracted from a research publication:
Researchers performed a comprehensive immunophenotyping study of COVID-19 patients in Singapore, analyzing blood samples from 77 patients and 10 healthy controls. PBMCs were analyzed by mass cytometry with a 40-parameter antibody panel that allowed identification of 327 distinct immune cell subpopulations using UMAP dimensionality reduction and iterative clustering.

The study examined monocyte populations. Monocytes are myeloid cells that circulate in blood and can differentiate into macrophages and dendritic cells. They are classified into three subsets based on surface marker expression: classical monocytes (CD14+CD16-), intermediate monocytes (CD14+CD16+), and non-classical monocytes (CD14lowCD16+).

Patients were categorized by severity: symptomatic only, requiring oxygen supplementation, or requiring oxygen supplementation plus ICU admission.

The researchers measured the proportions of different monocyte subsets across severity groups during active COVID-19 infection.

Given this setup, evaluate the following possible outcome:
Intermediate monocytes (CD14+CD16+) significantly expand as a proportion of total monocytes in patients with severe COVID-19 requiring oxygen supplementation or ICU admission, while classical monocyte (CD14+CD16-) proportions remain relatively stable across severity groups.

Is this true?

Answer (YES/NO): NO